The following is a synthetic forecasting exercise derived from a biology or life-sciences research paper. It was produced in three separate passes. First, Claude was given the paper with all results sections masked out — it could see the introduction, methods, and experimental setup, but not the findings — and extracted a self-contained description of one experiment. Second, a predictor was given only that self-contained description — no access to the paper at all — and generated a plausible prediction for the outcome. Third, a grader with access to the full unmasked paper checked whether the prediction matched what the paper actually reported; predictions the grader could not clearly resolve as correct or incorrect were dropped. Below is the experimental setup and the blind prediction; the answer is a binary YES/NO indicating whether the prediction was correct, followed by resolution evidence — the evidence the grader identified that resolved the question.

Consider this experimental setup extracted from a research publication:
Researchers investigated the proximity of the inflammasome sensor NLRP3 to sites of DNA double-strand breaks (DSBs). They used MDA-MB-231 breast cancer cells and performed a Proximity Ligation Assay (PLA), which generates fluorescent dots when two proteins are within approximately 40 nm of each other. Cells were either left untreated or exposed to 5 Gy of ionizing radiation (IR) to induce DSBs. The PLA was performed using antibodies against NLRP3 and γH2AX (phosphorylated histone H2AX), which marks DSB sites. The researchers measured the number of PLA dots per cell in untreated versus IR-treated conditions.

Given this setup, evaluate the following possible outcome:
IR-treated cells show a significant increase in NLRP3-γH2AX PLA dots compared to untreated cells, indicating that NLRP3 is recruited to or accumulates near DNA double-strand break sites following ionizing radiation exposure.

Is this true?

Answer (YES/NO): YES